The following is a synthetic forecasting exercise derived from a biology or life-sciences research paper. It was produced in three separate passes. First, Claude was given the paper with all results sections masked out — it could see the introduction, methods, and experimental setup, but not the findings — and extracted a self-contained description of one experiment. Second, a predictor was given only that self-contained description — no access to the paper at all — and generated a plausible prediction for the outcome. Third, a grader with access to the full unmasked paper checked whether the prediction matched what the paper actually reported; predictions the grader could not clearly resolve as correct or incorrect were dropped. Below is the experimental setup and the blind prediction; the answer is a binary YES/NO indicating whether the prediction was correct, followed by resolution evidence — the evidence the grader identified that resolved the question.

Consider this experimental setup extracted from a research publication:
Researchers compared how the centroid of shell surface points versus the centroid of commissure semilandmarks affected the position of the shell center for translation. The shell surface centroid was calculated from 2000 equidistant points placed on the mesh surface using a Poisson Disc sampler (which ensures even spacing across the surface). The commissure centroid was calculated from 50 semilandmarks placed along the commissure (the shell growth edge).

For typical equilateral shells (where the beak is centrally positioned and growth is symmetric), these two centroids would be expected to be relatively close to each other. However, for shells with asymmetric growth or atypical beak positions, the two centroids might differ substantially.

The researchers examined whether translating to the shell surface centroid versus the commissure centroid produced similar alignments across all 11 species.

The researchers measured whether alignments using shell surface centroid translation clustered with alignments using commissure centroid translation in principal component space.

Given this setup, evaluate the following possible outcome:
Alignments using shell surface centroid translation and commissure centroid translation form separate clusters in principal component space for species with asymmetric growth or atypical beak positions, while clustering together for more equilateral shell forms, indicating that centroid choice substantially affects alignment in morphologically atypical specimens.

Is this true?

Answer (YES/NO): NO